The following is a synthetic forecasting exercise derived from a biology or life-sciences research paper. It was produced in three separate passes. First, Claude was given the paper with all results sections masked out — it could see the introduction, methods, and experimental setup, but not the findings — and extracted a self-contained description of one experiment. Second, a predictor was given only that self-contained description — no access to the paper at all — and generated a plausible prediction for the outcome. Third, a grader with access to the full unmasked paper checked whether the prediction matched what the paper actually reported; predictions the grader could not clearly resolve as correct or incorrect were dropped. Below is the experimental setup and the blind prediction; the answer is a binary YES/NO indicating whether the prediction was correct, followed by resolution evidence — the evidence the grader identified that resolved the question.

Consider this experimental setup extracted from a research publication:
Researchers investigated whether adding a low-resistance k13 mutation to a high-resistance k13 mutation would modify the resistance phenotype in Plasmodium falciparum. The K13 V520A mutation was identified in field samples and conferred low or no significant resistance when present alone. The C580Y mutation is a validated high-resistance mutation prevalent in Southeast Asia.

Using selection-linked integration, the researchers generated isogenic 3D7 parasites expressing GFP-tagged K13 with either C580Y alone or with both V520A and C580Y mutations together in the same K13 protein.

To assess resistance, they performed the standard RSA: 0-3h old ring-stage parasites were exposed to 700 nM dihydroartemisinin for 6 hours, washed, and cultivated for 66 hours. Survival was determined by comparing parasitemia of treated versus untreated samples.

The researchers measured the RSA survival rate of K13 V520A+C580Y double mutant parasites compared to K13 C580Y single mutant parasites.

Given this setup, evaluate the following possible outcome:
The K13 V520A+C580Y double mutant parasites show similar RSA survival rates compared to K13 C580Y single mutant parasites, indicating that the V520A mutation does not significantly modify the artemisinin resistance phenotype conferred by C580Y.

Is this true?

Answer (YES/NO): YES